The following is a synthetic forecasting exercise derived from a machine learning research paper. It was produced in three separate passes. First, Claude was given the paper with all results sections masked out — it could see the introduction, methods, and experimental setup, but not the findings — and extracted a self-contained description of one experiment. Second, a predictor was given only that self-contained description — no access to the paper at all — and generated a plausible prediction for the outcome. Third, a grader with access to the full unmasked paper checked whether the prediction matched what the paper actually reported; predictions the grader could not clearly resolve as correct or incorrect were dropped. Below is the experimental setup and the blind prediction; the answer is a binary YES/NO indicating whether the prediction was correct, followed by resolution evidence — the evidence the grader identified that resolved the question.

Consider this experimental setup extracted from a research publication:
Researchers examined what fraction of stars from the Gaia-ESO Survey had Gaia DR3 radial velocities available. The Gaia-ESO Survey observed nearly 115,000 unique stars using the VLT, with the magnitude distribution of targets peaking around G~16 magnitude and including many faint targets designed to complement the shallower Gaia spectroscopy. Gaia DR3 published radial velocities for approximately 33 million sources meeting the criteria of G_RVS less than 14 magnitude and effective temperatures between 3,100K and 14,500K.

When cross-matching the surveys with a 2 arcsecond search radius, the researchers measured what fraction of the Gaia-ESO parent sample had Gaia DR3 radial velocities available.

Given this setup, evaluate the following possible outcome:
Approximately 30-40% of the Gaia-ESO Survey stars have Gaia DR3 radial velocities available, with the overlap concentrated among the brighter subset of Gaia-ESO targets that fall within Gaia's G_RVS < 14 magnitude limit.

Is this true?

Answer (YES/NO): NO